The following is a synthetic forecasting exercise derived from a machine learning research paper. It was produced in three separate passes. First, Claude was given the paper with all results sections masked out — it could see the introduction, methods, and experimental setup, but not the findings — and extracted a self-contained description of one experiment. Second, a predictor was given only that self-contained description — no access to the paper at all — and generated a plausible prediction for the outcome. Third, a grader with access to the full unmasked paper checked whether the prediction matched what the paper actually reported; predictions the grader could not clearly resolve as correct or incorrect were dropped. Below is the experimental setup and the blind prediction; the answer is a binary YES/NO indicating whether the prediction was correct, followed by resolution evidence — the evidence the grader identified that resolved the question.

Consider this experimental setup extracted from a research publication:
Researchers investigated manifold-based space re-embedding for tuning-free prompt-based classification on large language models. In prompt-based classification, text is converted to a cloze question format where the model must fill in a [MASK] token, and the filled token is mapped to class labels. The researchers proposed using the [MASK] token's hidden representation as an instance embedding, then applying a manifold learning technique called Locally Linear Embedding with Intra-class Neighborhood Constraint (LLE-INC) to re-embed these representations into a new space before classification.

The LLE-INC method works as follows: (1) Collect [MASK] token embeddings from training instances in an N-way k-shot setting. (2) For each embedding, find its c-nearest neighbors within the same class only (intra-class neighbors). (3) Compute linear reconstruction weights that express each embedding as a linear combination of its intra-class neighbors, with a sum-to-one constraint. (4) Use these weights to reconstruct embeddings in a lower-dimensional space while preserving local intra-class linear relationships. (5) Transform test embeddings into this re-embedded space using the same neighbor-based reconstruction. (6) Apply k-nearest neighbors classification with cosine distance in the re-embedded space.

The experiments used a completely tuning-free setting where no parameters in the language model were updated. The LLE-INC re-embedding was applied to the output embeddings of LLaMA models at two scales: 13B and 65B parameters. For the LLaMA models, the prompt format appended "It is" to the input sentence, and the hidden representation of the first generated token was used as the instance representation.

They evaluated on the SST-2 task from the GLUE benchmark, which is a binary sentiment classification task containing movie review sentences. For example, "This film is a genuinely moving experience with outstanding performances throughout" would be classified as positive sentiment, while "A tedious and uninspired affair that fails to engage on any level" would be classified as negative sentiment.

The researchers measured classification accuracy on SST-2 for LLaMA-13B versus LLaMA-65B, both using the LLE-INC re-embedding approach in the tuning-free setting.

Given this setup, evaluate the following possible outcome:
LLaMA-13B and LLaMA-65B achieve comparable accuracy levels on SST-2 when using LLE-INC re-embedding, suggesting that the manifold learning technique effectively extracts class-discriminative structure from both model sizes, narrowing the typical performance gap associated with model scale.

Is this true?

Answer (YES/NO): YES